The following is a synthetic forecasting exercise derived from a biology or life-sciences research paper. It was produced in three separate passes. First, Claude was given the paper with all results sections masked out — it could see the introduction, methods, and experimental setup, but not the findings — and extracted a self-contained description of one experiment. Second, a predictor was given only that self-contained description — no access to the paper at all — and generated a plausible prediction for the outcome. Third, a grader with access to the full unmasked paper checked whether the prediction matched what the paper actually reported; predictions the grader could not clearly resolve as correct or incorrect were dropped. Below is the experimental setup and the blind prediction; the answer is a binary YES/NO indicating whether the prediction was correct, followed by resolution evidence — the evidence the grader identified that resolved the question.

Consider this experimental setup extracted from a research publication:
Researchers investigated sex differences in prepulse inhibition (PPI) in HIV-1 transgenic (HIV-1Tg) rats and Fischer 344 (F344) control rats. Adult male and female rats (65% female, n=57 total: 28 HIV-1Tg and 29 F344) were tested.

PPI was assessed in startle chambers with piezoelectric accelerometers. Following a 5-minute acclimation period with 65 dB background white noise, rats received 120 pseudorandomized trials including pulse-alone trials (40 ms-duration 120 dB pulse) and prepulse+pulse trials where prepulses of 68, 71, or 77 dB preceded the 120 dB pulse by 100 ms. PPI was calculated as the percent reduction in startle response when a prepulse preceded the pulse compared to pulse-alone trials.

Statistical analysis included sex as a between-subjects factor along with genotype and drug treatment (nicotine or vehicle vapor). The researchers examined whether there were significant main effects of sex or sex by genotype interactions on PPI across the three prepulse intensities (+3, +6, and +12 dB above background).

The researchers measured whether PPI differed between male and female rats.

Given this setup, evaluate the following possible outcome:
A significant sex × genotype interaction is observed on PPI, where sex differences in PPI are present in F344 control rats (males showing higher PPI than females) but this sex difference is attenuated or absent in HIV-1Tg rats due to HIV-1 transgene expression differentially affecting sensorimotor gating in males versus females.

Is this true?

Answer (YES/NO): NO